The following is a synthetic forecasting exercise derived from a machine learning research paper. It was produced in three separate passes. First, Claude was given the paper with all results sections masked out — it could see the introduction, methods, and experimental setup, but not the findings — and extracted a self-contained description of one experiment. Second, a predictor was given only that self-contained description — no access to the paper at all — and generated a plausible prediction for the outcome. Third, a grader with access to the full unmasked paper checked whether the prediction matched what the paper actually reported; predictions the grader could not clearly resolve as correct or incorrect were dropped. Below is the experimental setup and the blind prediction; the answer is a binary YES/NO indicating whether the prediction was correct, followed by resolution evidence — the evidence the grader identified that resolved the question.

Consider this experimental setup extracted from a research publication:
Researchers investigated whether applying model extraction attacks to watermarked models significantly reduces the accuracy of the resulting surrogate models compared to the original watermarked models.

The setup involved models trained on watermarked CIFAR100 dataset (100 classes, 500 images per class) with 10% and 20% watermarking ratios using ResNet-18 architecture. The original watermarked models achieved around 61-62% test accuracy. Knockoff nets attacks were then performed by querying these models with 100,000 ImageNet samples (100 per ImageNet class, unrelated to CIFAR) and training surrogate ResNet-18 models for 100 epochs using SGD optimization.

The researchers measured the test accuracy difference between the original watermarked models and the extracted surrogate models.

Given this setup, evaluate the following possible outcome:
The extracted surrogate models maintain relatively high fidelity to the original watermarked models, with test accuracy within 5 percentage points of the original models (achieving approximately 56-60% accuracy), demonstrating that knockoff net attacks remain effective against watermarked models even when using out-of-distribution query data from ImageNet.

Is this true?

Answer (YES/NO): NO